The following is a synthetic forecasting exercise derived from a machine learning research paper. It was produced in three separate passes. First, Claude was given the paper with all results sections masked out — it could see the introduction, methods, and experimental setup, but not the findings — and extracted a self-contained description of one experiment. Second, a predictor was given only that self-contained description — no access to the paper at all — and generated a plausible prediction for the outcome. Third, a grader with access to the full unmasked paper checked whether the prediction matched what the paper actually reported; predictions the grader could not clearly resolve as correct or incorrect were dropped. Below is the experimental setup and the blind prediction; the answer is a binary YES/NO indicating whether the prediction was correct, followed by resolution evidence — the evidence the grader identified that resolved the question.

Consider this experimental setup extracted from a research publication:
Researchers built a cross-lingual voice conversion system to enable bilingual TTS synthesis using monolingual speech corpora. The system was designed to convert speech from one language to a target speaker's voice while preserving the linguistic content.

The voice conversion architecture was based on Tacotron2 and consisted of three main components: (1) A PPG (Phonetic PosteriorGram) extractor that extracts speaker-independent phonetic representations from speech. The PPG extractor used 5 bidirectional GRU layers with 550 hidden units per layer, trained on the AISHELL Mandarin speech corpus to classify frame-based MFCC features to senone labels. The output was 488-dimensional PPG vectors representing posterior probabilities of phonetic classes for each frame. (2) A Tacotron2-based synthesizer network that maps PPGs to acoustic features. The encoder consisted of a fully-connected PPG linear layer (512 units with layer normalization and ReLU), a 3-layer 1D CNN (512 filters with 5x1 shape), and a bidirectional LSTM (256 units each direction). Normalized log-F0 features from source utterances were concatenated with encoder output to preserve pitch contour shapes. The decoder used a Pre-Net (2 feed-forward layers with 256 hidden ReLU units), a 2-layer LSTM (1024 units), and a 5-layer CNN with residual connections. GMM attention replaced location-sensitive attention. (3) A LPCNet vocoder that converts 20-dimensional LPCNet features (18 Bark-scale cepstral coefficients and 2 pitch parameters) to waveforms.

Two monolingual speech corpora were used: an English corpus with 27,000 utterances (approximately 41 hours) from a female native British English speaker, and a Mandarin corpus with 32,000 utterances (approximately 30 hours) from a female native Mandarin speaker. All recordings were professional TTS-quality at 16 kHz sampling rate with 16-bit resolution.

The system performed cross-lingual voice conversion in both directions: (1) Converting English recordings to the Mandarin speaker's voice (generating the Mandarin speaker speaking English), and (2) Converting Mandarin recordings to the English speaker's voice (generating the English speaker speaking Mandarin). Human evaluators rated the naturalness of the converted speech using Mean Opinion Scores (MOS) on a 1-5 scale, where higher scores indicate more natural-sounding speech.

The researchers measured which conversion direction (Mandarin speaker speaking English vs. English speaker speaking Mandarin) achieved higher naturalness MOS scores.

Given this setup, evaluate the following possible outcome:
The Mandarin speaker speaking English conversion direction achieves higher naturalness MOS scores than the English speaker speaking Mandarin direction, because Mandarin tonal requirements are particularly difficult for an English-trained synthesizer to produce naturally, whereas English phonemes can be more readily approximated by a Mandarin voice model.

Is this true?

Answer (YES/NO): NO